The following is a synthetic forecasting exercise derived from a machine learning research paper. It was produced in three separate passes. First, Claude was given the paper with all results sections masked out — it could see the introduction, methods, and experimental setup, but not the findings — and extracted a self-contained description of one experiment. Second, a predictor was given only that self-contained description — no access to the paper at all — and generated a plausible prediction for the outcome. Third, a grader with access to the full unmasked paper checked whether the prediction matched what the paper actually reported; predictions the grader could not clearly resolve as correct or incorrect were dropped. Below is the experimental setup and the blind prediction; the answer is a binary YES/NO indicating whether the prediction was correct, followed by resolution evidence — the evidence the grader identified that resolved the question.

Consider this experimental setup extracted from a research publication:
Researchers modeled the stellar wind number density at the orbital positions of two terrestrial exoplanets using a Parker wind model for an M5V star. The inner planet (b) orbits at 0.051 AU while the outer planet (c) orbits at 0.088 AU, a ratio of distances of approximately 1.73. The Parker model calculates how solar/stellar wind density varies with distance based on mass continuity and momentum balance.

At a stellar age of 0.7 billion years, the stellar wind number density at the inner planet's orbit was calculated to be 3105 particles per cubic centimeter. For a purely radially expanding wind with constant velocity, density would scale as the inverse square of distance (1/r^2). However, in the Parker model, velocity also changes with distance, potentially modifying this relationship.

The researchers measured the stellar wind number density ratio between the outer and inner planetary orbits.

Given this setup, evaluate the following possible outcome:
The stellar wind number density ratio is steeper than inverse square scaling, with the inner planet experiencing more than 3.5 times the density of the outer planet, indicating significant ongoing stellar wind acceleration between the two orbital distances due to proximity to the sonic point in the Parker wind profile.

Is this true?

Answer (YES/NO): NO